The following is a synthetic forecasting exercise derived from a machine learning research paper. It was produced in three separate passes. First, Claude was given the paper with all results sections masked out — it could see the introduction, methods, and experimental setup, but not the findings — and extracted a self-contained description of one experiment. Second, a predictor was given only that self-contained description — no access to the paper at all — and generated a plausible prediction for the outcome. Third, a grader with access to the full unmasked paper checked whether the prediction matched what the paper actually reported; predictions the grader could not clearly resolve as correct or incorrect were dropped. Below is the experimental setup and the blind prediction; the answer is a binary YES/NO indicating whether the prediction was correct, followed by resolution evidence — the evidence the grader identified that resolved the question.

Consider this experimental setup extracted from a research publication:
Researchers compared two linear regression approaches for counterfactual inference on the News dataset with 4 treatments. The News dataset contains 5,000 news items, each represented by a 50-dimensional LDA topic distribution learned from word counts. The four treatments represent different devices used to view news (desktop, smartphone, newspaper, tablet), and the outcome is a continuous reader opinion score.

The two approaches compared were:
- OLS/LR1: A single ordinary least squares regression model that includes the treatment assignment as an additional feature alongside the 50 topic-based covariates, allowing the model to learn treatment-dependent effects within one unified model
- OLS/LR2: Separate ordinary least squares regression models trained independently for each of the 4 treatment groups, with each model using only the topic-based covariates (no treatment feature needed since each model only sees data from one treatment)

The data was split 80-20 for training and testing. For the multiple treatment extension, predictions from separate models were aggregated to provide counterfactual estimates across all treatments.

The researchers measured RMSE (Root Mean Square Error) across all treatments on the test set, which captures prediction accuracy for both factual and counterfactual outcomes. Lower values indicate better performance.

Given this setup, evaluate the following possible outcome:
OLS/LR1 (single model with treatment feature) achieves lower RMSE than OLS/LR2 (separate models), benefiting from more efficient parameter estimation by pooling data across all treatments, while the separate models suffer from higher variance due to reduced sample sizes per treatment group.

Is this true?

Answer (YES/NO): YES